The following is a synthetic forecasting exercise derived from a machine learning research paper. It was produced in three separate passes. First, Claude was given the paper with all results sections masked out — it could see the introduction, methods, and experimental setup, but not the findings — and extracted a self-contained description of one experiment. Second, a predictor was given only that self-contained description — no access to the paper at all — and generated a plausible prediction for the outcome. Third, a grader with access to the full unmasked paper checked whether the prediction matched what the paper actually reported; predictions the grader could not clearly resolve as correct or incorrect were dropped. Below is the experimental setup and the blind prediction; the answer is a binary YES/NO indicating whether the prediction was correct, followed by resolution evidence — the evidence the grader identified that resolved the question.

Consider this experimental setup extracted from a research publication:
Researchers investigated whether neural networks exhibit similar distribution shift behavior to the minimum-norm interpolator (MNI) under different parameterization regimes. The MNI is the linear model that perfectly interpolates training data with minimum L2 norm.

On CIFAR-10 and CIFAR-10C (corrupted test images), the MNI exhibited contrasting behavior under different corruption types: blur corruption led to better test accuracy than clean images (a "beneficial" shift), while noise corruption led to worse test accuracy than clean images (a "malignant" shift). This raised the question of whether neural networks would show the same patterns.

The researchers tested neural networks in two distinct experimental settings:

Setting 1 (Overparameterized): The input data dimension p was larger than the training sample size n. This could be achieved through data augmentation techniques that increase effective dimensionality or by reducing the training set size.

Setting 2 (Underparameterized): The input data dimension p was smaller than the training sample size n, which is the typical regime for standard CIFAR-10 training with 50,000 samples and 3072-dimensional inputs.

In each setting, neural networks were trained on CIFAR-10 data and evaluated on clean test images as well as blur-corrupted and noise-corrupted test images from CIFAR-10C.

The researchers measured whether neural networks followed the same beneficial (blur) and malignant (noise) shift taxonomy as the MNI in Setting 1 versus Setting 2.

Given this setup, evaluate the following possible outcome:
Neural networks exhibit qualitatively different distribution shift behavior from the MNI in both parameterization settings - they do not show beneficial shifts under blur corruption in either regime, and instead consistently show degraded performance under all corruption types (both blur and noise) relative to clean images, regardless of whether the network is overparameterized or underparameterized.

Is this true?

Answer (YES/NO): NO